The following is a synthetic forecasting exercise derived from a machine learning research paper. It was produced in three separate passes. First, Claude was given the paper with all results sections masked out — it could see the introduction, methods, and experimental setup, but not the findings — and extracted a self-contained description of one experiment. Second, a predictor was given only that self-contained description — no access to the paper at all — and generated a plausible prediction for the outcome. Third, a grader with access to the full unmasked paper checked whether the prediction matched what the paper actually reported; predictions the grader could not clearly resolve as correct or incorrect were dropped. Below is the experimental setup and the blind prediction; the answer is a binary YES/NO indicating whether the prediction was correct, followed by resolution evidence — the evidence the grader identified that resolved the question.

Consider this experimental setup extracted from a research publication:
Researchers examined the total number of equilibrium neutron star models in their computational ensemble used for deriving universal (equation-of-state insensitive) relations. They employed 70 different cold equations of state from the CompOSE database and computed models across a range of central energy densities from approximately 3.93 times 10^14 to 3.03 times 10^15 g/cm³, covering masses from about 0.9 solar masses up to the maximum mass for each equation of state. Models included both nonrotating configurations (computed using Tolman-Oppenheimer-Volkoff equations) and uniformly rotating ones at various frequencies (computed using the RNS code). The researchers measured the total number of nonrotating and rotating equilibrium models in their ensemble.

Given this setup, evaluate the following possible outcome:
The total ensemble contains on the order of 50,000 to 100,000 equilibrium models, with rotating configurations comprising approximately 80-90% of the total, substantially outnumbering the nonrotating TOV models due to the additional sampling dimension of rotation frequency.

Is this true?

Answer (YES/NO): NO